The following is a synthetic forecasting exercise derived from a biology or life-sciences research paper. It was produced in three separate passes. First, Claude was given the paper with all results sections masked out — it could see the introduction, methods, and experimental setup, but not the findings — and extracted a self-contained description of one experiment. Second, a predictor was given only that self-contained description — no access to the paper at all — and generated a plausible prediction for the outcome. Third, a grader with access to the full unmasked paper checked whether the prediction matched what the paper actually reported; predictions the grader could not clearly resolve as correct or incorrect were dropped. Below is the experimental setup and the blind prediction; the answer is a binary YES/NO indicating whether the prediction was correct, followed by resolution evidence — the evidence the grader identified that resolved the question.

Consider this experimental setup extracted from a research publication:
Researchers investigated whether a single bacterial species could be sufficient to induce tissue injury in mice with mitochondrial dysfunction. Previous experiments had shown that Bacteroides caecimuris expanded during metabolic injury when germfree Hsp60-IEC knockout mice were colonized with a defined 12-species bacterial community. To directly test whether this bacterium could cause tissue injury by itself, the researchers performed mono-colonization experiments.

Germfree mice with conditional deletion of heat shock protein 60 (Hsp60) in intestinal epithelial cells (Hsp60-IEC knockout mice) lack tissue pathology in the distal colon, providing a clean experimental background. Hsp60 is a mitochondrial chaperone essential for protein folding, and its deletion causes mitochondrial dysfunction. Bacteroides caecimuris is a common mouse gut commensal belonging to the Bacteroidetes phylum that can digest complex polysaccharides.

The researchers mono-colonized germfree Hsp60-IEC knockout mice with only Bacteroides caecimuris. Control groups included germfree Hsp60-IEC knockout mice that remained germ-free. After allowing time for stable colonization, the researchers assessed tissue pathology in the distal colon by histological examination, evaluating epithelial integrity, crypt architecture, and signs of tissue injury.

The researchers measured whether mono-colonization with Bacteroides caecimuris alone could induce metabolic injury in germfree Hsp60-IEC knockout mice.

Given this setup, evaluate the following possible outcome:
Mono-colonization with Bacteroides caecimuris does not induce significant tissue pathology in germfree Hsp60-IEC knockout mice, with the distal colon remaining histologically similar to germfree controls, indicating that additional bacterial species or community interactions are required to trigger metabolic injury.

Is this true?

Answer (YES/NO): NO